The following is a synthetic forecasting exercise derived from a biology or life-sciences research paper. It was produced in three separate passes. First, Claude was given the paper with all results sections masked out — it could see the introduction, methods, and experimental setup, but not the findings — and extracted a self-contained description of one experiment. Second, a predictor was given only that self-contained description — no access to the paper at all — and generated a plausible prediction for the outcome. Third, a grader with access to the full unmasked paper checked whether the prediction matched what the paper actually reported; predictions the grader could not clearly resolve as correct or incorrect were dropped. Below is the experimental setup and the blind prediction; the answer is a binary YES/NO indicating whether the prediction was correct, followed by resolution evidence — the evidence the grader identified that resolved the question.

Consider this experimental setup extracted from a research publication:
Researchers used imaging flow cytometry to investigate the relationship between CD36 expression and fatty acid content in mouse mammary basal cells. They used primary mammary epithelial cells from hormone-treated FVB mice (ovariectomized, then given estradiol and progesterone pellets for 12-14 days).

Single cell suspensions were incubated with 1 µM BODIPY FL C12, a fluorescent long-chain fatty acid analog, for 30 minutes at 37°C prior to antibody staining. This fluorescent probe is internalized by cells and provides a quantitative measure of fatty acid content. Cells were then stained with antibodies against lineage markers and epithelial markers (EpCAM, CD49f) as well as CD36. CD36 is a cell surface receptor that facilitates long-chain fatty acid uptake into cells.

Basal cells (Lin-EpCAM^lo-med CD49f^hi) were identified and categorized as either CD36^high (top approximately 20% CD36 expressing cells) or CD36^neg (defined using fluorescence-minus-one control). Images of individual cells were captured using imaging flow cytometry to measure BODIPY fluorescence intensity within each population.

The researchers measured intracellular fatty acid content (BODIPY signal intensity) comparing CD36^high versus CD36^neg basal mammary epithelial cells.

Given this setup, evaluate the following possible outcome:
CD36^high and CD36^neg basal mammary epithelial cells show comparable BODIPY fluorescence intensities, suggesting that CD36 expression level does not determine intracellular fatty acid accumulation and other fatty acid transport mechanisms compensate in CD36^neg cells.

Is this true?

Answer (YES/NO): NO